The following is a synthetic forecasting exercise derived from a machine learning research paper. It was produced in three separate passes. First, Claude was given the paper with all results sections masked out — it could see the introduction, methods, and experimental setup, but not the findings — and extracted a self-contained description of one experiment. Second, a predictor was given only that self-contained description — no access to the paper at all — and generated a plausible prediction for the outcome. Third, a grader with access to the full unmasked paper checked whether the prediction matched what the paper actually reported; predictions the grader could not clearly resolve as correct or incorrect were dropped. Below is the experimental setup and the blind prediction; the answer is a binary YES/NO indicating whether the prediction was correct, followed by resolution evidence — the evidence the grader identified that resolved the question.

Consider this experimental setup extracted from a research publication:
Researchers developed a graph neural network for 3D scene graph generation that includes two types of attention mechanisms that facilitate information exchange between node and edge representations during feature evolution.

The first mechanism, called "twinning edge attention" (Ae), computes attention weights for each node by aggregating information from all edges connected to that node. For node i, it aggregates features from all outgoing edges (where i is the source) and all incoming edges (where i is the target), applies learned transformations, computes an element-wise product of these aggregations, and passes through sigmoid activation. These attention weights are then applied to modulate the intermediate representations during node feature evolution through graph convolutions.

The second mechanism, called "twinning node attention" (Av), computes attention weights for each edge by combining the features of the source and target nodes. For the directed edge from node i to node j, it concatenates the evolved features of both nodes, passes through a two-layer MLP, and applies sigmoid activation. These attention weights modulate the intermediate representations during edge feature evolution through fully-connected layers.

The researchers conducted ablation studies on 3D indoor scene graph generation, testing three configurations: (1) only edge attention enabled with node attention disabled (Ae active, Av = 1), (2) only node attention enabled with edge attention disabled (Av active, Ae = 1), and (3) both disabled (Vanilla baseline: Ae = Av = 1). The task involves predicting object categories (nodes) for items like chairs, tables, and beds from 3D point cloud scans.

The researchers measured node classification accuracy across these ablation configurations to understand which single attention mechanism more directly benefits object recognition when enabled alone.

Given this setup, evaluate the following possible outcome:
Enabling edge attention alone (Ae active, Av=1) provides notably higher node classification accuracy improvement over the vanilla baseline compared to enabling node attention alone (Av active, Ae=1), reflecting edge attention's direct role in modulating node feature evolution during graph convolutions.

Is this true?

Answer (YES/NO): YES